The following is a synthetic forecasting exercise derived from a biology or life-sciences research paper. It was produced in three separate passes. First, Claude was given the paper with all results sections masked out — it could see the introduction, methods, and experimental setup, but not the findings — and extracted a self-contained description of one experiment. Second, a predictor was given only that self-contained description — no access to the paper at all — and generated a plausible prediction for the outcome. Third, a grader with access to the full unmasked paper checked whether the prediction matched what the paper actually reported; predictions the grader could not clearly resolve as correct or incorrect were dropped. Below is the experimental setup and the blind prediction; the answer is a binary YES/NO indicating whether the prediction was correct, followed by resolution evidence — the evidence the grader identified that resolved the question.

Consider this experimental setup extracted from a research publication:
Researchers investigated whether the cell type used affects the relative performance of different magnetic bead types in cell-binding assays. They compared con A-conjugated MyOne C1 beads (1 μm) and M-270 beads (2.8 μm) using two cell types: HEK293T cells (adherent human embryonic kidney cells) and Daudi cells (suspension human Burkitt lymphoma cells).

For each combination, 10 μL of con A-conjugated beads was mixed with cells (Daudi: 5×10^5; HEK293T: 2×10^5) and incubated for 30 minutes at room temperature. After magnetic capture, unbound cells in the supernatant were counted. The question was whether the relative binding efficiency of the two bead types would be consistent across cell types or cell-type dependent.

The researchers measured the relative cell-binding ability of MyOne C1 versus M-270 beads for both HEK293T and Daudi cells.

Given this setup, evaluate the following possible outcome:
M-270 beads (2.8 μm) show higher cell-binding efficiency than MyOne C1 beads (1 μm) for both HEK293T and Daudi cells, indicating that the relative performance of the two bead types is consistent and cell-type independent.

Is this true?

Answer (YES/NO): NO